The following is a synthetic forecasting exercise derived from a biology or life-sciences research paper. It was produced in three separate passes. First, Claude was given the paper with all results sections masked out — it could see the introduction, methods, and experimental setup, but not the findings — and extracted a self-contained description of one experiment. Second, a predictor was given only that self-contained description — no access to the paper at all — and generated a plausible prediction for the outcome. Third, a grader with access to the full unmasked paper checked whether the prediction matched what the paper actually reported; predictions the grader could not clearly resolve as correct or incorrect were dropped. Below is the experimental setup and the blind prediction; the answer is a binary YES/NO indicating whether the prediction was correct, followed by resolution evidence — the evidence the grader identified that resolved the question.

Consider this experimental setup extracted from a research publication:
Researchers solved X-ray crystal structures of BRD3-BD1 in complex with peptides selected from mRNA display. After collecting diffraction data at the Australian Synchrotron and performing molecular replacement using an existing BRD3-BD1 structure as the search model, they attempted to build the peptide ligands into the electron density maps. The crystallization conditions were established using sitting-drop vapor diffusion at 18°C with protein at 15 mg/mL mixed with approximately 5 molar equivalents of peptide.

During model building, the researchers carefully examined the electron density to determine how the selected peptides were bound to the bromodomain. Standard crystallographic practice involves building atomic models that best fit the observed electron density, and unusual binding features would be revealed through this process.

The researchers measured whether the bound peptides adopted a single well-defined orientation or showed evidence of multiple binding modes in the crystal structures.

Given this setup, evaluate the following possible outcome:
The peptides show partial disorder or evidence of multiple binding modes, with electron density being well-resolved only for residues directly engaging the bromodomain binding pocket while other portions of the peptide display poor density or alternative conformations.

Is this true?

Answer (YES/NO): NO